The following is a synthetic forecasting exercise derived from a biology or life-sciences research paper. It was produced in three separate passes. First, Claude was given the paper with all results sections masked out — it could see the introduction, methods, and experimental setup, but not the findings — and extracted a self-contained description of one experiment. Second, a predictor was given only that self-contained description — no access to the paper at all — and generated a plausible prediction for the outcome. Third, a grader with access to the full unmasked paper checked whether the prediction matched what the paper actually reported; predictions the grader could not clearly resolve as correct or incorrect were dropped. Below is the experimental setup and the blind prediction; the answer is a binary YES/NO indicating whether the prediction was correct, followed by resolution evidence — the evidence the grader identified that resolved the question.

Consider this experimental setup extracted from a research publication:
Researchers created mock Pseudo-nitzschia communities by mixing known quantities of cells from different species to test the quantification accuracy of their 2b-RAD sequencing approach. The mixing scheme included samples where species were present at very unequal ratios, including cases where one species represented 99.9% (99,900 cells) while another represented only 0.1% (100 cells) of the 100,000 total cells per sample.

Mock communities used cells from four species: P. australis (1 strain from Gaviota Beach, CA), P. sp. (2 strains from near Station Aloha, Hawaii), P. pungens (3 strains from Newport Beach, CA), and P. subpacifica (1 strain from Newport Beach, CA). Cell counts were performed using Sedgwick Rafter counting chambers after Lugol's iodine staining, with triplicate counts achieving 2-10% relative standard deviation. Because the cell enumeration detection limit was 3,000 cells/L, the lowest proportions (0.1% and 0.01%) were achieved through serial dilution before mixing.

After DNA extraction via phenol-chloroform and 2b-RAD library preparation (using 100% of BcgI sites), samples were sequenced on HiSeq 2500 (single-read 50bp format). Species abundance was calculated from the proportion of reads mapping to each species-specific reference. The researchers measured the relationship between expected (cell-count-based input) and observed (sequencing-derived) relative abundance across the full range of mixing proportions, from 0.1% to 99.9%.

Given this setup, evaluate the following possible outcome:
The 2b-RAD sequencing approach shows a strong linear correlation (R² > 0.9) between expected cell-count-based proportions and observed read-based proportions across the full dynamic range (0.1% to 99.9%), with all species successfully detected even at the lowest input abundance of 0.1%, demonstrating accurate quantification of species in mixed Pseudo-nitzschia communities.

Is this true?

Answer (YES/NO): YES